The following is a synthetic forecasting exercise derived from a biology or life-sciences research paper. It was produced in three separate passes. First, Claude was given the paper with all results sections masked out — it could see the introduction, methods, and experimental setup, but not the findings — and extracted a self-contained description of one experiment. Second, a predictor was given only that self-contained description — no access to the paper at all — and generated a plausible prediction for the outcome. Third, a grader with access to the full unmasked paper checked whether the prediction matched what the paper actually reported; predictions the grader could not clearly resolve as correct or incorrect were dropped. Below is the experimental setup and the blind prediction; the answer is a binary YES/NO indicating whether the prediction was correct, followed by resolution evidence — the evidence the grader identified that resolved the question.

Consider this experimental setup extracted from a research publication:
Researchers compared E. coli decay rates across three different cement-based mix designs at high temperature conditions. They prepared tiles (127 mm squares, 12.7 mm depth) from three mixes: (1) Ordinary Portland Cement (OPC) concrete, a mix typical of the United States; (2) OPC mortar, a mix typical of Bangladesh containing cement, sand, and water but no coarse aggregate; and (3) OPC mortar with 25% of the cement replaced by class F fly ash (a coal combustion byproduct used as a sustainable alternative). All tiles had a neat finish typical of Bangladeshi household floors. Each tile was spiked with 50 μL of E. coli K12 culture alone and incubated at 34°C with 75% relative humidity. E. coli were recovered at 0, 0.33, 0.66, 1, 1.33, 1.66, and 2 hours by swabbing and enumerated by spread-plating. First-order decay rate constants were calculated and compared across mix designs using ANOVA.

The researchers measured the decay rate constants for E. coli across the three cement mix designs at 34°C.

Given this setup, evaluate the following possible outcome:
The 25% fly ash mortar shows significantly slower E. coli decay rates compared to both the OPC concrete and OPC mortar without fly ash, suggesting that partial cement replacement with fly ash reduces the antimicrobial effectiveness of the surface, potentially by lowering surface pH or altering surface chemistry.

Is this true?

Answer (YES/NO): NO